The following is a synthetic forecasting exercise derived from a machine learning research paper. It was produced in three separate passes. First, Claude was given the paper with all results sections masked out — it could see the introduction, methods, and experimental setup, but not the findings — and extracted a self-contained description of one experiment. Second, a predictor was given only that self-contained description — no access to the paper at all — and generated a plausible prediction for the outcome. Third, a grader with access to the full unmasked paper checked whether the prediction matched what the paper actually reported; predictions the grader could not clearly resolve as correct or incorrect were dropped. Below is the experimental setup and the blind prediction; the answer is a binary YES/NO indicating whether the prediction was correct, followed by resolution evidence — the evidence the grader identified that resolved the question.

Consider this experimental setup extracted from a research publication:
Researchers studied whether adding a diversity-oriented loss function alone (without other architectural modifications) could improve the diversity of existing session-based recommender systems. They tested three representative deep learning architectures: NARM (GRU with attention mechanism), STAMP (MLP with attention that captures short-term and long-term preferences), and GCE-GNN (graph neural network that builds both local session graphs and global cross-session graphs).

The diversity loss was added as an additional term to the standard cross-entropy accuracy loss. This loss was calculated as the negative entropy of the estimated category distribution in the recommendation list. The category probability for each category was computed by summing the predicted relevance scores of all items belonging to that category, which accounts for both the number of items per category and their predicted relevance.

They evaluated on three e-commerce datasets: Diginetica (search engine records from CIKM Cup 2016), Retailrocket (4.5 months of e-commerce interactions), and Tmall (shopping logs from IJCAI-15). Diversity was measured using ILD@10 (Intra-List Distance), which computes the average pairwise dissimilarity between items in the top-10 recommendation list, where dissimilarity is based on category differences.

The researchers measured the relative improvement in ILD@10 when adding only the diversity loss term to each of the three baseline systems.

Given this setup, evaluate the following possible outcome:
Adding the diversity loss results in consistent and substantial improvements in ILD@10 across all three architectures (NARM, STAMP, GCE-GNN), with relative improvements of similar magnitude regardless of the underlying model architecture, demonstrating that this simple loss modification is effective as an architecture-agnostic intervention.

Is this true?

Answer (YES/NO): NO